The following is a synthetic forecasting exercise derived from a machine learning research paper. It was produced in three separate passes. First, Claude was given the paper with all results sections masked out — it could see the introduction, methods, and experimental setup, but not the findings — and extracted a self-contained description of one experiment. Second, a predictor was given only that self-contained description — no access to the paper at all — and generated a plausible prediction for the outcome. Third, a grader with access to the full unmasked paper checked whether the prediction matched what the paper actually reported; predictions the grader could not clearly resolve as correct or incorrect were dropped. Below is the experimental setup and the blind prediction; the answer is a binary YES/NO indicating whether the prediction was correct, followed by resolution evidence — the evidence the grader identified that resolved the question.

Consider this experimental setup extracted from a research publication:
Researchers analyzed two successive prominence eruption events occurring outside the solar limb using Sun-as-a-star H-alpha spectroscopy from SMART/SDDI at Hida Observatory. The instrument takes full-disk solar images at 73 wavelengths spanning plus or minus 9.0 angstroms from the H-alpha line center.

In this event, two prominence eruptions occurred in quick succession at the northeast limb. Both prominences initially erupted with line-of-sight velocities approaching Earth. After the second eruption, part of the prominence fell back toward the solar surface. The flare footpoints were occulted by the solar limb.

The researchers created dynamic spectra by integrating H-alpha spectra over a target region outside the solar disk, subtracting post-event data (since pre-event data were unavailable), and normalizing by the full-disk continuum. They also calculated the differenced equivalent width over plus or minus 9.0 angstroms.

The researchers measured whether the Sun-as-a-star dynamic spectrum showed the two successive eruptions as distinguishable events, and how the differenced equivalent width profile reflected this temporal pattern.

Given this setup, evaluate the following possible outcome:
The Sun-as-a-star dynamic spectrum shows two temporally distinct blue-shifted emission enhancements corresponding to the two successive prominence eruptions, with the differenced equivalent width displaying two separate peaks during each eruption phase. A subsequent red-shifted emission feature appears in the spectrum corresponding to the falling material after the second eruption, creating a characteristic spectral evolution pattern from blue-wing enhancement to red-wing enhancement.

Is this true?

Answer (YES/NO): YES